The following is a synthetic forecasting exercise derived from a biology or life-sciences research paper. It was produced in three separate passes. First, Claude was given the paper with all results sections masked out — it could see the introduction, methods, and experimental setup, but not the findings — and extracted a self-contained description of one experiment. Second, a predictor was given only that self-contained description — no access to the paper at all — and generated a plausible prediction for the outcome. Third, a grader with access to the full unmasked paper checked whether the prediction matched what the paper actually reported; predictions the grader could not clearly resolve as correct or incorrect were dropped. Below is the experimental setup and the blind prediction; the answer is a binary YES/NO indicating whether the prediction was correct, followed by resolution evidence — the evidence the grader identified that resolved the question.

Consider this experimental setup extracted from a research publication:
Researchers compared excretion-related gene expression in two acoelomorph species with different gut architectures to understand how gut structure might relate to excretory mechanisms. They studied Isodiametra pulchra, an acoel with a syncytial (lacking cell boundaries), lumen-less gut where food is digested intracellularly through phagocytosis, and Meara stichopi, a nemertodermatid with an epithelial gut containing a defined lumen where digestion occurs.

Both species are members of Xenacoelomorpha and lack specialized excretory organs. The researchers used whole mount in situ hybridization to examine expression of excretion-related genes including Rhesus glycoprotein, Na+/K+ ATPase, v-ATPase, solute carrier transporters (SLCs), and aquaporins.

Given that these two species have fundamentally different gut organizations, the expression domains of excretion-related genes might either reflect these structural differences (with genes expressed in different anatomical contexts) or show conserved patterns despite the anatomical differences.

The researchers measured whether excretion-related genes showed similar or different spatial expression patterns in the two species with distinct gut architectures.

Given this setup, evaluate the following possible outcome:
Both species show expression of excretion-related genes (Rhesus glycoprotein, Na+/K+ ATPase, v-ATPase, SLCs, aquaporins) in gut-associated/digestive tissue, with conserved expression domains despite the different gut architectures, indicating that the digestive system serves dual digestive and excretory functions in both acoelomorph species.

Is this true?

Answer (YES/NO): YES